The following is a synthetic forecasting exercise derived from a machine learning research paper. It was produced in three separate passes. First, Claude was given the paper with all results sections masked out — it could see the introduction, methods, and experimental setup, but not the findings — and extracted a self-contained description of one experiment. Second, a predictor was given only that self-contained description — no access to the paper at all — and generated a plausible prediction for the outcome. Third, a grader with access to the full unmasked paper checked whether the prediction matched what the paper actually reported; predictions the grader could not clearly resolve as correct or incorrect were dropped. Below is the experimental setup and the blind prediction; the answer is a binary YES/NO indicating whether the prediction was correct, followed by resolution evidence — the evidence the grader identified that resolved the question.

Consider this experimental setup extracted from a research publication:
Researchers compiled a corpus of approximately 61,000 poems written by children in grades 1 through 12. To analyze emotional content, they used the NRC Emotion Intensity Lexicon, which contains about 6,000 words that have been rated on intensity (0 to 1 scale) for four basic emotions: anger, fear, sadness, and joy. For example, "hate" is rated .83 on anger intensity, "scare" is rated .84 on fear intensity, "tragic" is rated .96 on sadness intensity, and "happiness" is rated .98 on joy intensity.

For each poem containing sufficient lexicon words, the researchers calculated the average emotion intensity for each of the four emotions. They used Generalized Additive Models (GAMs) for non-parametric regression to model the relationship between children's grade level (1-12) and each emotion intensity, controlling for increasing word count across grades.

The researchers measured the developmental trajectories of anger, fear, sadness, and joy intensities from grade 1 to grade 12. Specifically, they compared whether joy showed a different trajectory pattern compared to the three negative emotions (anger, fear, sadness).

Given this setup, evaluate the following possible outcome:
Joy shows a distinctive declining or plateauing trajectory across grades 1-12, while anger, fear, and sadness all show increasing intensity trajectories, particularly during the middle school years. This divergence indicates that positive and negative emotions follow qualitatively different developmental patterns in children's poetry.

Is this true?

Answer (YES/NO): NO